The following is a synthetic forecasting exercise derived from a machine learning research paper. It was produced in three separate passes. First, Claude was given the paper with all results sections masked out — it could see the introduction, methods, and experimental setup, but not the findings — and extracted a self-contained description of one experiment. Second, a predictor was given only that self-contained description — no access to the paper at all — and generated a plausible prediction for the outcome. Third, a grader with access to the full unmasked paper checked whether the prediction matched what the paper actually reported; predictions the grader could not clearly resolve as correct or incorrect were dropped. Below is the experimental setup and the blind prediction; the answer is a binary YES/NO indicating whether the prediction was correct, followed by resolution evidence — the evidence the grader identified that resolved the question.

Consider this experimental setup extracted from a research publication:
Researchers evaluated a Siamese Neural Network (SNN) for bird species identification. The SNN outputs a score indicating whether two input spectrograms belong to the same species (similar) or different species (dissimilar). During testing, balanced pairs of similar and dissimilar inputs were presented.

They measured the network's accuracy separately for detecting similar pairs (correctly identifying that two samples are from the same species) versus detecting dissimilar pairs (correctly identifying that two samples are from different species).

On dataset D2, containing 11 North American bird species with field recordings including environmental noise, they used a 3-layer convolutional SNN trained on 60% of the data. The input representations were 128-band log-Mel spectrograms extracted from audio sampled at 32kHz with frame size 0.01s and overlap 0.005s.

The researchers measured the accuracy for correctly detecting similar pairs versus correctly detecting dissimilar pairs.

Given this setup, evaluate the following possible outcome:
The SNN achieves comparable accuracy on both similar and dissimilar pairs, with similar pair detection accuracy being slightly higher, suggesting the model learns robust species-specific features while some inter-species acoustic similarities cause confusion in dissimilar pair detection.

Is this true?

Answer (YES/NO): YES